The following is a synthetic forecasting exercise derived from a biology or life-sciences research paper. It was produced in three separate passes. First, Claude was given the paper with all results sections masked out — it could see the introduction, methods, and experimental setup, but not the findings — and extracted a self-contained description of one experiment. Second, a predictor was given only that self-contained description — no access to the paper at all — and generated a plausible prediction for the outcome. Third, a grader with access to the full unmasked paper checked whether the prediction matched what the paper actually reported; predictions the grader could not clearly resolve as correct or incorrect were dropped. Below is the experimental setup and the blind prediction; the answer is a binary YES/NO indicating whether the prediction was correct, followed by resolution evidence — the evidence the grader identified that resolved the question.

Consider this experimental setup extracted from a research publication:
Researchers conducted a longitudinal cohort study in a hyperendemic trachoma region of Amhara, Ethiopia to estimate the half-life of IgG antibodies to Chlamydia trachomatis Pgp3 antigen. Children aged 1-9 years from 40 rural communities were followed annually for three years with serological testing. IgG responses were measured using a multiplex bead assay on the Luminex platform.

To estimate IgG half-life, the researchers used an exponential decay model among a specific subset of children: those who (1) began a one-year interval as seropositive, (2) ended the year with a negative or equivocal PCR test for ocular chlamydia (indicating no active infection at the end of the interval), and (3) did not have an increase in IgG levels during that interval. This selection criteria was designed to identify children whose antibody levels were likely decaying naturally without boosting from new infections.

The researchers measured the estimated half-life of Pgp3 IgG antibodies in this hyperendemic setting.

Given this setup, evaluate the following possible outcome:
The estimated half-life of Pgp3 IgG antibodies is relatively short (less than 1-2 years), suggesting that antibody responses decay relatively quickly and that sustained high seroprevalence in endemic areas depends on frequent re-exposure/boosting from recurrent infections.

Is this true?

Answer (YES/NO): NO